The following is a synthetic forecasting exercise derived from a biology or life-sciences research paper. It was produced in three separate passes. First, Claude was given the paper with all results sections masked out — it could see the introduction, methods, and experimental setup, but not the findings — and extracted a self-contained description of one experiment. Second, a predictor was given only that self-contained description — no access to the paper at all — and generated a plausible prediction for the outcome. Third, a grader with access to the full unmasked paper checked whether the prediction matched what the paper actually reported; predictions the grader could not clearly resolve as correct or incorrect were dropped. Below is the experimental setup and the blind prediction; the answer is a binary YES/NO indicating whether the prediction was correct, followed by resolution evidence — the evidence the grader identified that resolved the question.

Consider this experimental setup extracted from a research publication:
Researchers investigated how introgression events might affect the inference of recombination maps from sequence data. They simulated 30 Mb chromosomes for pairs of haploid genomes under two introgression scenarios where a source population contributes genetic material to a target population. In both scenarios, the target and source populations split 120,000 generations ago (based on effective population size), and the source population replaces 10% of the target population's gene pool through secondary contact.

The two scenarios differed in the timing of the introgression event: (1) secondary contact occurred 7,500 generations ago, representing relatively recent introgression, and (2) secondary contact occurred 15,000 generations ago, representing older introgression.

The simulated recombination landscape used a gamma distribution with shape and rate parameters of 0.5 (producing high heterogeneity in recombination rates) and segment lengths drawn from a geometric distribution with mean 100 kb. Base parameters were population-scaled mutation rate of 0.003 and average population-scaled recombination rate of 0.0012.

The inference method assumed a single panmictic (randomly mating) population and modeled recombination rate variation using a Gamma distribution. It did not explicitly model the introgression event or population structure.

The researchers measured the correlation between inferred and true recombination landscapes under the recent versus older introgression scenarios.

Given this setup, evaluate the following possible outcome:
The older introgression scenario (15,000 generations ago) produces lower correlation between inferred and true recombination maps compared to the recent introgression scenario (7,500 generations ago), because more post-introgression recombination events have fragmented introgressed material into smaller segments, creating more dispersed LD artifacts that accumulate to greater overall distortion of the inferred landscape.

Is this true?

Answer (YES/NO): NO